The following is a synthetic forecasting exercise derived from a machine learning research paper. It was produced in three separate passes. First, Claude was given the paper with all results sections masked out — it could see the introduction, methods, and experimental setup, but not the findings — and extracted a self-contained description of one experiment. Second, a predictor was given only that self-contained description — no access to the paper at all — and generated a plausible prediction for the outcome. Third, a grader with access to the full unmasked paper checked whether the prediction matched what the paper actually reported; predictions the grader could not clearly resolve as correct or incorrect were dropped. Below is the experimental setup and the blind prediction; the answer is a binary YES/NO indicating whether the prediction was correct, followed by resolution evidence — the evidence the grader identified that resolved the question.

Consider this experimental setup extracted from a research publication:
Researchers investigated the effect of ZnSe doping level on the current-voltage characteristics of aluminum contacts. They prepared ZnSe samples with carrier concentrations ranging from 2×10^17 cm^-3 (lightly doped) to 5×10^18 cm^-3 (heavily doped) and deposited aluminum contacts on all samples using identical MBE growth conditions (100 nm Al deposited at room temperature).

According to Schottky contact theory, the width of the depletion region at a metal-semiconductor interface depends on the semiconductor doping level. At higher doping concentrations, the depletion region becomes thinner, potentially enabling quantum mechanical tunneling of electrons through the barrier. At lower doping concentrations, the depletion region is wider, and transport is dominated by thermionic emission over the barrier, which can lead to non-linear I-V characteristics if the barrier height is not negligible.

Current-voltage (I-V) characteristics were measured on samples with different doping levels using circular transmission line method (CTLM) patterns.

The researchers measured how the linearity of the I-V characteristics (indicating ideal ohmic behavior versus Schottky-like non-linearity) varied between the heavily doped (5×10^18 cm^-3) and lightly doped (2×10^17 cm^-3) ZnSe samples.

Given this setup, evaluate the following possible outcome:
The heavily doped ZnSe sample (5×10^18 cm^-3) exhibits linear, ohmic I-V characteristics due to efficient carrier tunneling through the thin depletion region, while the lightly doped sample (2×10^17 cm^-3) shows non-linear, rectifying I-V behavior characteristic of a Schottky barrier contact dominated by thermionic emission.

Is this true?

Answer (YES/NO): NO